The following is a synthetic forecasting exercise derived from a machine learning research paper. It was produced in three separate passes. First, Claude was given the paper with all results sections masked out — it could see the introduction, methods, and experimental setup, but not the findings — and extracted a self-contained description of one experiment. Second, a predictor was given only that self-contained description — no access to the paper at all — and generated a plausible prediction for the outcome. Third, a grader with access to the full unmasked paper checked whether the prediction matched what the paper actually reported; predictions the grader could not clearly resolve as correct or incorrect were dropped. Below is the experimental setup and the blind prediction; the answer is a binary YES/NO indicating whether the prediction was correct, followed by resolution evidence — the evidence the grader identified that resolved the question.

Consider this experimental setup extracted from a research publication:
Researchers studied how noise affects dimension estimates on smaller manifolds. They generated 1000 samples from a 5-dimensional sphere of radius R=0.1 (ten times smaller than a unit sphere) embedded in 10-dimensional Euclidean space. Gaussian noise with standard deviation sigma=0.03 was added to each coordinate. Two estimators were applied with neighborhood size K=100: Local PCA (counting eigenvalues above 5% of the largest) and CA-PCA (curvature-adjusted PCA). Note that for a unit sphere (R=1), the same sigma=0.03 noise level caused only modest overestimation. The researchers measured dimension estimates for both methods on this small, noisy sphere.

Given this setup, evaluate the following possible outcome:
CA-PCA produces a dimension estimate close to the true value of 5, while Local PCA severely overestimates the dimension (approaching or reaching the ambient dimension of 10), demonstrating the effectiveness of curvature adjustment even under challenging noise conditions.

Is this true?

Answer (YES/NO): NO